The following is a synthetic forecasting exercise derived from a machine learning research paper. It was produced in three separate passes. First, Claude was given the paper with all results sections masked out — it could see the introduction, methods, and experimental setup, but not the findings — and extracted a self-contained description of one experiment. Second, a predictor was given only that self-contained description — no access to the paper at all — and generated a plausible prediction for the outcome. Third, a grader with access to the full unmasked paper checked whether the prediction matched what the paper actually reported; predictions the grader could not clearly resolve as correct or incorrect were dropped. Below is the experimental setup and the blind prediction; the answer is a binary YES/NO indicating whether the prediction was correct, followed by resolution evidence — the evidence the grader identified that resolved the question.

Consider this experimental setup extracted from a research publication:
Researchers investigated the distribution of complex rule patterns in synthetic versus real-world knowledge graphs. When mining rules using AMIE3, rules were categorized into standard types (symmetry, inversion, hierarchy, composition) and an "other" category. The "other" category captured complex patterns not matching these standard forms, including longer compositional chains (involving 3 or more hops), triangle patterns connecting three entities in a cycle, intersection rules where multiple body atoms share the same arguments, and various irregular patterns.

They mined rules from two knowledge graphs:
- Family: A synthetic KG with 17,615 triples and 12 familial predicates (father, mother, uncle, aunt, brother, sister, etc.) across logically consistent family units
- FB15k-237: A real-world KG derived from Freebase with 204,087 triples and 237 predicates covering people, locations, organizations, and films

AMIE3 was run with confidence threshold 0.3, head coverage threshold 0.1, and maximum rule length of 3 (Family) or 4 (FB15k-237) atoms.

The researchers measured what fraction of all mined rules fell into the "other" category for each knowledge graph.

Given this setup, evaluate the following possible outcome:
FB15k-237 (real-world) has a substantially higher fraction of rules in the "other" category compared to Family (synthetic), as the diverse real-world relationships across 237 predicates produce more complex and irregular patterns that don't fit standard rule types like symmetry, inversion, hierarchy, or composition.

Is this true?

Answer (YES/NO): NO